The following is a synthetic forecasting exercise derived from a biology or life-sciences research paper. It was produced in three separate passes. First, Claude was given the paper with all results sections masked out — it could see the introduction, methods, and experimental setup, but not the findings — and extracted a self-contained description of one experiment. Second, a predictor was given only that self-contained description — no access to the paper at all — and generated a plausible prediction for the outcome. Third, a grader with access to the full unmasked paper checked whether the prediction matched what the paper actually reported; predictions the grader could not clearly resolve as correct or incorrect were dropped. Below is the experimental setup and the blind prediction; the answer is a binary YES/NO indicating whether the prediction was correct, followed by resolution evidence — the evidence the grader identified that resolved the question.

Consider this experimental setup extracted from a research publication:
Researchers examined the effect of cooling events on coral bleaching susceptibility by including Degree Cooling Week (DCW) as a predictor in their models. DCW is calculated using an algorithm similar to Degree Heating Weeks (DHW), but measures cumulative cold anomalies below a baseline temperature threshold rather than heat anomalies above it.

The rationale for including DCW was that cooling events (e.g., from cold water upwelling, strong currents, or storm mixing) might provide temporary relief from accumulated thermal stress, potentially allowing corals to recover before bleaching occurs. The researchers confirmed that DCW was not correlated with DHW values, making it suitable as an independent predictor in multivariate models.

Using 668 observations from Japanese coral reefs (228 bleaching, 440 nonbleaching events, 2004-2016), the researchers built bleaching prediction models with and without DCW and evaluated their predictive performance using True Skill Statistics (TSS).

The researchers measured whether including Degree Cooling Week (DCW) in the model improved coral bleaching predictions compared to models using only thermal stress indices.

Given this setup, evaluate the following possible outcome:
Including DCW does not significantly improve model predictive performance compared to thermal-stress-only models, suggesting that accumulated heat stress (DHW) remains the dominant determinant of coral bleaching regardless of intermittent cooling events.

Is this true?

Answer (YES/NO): NO